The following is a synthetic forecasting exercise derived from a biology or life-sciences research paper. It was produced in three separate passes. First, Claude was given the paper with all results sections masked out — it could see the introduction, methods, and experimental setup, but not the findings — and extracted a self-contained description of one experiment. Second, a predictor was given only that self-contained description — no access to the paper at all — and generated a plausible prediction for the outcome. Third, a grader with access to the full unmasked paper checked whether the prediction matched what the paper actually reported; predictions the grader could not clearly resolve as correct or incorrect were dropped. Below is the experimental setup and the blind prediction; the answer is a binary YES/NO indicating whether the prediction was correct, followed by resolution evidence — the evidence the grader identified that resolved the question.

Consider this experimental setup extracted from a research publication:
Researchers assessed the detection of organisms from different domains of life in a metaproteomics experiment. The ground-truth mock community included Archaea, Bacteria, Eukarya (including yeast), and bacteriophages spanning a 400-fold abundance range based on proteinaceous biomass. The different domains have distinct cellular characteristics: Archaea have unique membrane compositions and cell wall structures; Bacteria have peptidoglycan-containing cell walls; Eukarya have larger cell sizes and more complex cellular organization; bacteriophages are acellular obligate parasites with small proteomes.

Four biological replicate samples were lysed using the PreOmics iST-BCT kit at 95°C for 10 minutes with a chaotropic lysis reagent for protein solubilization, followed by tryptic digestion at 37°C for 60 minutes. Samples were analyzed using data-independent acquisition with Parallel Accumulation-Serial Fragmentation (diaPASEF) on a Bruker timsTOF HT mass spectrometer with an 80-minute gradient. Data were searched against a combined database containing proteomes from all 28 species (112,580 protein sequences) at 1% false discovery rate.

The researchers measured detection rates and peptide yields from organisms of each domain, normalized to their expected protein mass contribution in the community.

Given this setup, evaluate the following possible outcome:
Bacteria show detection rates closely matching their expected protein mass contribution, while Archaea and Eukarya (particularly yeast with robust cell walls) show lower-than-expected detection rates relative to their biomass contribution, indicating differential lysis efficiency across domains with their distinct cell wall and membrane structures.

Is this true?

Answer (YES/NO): NO